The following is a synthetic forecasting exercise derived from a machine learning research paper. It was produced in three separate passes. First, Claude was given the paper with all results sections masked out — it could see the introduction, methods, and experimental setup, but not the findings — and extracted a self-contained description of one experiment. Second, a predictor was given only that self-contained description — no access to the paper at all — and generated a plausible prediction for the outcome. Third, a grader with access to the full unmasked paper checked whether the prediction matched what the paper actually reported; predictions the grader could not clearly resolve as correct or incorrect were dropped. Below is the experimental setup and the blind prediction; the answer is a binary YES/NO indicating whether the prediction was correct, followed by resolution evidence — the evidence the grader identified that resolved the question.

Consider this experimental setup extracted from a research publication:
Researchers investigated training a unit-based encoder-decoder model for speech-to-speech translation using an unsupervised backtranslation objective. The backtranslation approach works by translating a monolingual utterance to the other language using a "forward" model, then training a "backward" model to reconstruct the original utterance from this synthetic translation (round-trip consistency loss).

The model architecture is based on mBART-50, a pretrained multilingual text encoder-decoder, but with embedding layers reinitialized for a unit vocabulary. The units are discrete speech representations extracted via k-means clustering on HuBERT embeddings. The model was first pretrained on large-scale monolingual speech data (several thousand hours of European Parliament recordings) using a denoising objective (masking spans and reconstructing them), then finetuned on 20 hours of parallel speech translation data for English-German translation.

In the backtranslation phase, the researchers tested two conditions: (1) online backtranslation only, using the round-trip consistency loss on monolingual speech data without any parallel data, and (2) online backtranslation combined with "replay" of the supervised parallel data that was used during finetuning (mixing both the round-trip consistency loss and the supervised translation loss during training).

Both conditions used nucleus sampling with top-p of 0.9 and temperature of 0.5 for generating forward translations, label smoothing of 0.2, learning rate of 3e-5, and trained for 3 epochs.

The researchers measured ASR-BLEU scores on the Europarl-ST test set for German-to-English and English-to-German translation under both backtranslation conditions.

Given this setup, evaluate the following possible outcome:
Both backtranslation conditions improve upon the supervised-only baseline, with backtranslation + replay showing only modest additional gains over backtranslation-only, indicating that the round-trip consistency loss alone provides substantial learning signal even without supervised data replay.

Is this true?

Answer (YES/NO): NO